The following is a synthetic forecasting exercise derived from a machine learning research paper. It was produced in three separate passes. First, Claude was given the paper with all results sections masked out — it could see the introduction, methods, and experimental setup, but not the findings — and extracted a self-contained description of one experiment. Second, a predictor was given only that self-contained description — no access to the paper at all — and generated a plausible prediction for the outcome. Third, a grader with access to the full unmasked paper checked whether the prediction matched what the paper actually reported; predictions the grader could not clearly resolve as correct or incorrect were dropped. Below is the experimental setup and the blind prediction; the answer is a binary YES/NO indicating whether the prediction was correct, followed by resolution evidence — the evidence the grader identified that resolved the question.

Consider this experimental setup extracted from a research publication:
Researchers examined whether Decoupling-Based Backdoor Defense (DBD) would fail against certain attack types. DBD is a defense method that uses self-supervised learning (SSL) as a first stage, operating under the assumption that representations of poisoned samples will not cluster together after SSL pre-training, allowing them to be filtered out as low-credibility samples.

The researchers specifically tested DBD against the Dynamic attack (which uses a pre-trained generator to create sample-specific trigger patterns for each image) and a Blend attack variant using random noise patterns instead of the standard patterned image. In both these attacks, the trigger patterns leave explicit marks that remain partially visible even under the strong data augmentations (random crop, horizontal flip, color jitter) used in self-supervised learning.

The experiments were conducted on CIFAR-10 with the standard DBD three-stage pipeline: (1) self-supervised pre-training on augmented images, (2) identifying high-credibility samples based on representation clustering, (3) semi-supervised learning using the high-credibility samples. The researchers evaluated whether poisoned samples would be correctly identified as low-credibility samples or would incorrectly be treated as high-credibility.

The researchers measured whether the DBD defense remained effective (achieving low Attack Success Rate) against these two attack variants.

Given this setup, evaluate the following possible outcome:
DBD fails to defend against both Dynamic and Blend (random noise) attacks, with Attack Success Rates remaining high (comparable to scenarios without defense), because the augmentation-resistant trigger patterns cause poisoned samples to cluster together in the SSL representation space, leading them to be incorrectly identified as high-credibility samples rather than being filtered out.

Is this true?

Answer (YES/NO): NO